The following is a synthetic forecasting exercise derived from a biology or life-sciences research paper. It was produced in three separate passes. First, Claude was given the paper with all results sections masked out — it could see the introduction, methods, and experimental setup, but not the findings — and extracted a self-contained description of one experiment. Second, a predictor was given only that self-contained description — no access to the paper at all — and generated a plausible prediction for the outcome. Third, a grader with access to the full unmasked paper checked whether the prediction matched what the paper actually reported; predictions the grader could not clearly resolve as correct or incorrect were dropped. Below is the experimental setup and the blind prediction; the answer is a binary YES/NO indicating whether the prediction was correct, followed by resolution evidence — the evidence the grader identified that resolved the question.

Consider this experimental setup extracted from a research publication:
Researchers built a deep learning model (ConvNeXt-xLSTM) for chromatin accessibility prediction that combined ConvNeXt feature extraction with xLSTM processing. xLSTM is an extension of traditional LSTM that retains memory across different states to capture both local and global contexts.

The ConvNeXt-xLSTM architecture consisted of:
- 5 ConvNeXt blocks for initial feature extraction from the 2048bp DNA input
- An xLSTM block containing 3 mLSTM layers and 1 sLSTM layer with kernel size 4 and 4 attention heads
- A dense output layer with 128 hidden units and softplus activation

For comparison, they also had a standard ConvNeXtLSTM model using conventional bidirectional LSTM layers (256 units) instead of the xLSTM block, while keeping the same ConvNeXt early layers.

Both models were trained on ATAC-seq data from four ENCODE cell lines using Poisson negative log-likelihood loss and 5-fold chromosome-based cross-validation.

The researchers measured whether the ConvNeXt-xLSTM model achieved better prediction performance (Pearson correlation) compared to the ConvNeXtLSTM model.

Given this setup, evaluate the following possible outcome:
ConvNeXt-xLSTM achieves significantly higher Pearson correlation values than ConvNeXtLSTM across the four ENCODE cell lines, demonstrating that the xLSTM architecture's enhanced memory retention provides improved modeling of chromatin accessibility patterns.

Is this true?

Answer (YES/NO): NO